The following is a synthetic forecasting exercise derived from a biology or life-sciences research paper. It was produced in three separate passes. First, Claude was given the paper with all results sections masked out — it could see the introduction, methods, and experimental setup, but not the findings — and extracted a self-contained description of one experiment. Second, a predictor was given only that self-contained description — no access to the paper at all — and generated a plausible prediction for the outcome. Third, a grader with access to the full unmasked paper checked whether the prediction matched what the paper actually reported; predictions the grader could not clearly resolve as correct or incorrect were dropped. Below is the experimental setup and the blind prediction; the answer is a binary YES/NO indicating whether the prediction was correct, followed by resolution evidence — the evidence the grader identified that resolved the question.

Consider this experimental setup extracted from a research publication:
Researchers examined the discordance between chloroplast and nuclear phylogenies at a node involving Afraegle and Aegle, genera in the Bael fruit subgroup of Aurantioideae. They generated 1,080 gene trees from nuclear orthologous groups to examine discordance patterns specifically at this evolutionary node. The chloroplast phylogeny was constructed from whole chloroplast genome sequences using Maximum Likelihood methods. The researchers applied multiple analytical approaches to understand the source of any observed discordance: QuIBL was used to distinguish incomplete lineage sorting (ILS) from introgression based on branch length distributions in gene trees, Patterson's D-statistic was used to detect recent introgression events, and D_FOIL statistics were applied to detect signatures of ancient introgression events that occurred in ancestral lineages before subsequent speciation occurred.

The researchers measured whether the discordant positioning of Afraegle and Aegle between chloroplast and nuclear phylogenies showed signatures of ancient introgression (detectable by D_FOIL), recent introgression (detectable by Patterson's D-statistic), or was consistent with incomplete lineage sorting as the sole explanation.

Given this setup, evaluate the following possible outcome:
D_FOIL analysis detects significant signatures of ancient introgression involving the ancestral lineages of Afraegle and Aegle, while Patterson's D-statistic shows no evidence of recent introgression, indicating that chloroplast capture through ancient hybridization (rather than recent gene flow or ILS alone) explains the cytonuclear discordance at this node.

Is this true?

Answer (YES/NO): NO